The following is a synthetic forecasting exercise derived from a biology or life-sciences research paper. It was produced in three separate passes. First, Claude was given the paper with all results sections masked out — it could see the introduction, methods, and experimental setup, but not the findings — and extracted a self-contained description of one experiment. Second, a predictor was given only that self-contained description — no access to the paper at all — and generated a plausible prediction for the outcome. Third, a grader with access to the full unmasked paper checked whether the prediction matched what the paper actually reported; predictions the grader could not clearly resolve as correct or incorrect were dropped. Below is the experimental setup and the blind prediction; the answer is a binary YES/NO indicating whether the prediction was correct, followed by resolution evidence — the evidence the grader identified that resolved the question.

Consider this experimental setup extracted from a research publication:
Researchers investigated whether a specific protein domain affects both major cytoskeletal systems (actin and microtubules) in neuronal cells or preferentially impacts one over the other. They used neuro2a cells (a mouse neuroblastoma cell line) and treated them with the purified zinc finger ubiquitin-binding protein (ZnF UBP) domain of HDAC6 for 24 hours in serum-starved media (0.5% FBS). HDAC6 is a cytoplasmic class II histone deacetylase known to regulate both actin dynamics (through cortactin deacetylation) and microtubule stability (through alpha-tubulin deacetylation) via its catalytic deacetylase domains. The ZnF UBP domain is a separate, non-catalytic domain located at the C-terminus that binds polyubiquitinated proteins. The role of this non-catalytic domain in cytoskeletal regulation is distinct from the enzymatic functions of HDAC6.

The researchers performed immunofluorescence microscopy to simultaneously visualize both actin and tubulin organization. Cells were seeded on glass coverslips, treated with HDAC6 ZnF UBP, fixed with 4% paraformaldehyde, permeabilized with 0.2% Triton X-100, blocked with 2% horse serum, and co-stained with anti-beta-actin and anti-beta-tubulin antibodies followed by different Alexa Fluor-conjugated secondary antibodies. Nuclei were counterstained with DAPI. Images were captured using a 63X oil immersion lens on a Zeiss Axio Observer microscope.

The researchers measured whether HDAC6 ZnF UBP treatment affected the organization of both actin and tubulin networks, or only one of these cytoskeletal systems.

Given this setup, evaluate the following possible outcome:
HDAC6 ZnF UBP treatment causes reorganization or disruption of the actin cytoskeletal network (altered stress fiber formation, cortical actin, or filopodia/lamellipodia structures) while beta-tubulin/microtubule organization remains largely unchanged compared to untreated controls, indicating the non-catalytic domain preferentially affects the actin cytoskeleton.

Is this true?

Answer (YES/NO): NO